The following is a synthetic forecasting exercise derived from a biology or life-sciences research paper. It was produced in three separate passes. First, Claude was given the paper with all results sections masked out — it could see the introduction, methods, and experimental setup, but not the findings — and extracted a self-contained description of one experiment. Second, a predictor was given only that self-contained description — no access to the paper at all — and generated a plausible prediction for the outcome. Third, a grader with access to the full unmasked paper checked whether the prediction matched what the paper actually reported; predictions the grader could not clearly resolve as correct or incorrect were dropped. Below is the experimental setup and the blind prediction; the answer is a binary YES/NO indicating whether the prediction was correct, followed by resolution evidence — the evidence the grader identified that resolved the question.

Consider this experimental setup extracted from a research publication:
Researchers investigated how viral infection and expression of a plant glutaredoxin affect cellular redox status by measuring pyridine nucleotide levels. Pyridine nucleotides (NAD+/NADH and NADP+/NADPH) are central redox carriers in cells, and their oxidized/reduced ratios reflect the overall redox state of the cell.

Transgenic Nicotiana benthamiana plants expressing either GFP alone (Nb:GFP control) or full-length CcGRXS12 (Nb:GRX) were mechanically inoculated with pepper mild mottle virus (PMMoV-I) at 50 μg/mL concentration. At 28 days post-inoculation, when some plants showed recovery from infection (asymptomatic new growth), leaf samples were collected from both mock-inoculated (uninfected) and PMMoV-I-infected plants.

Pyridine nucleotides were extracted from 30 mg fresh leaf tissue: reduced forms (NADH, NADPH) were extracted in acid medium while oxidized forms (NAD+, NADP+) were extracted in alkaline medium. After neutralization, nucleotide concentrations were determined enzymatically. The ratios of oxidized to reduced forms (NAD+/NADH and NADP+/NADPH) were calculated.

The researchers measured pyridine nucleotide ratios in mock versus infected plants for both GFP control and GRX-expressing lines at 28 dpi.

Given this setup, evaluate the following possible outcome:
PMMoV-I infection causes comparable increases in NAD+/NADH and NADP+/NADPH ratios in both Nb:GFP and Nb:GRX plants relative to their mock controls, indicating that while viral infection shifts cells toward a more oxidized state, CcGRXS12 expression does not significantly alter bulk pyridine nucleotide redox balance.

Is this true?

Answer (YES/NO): NO